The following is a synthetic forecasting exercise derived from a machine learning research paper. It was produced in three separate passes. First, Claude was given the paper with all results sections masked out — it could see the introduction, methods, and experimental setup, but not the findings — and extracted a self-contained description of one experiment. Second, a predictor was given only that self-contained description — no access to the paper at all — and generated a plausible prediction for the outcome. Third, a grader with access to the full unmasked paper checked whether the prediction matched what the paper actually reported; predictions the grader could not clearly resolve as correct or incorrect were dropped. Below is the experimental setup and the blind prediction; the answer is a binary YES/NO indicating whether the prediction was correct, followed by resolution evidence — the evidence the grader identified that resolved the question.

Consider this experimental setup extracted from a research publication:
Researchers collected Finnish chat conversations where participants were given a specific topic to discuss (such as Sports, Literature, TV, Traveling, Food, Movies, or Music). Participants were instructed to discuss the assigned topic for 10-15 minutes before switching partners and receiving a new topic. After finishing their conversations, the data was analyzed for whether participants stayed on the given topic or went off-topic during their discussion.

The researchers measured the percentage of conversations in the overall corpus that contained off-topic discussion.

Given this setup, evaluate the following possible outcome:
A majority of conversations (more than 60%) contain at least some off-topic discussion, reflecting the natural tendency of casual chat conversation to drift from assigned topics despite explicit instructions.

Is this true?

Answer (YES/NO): NO